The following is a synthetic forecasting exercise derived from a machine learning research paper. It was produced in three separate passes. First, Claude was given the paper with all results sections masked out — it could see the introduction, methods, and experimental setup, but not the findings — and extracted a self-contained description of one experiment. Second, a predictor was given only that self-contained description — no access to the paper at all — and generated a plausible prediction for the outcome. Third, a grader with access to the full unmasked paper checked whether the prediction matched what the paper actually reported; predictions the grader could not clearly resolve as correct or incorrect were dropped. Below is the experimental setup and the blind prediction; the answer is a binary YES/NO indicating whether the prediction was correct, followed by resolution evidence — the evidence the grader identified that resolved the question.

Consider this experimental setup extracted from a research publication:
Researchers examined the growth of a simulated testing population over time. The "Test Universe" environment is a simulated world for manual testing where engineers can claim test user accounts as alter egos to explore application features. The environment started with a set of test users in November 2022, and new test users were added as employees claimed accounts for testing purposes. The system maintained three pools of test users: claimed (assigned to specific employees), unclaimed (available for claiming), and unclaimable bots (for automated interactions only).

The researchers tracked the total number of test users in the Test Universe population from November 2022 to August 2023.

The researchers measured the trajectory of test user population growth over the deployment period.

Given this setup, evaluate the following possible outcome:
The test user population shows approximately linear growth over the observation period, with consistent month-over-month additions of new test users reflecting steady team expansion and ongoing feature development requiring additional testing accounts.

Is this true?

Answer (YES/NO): YES